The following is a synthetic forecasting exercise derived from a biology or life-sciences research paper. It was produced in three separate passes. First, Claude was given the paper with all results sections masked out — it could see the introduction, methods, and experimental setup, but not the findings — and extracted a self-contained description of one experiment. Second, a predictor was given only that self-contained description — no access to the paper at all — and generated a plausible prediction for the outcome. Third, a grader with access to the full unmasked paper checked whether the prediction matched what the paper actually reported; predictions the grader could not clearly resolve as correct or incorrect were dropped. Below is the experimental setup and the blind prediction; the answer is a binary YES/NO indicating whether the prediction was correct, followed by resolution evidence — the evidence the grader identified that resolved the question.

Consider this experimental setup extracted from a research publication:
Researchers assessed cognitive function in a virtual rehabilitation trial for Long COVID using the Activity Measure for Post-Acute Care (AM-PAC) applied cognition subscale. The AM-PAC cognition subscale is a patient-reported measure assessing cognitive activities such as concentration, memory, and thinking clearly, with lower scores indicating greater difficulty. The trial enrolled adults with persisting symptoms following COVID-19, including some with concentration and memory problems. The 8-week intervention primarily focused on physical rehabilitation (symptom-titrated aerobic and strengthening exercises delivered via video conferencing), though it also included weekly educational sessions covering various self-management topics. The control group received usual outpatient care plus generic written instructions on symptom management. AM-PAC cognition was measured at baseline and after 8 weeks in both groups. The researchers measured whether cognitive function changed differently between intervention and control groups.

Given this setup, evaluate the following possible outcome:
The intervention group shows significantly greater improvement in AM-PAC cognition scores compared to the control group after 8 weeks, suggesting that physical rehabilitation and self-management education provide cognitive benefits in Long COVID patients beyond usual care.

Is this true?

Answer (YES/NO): NO